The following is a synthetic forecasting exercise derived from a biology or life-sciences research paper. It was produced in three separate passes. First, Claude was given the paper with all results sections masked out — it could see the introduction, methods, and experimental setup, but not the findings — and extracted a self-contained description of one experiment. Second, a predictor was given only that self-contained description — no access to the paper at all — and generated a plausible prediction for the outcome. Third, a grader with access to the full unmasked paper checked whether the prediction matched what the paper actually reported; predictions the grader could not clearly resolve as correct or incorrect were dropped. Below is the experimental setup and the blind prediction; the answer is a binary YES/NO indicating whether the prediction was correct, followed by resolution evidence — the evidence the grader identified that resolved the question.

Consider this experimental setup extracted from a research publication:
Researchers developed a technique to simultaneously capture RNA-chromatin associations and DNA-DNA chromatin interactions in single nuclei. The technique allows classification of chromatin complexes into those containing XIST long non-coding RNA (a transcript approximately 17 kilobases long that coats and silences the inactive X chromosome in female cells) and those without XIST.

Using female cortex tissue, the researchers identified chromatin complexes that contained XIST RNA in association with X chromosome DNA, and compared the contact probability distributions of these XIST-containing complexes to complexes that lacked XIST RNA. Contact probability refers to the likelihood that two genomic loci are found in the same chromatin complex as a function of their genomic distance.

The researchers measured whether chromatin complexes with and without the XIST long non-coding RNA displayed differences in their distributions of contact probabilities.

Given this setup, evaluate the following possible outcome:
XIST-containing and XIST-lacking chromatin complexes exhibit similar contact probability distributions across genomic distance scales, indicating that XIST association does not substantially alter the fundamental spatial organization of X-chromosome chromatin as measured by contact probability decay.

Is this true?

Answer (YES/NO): NO